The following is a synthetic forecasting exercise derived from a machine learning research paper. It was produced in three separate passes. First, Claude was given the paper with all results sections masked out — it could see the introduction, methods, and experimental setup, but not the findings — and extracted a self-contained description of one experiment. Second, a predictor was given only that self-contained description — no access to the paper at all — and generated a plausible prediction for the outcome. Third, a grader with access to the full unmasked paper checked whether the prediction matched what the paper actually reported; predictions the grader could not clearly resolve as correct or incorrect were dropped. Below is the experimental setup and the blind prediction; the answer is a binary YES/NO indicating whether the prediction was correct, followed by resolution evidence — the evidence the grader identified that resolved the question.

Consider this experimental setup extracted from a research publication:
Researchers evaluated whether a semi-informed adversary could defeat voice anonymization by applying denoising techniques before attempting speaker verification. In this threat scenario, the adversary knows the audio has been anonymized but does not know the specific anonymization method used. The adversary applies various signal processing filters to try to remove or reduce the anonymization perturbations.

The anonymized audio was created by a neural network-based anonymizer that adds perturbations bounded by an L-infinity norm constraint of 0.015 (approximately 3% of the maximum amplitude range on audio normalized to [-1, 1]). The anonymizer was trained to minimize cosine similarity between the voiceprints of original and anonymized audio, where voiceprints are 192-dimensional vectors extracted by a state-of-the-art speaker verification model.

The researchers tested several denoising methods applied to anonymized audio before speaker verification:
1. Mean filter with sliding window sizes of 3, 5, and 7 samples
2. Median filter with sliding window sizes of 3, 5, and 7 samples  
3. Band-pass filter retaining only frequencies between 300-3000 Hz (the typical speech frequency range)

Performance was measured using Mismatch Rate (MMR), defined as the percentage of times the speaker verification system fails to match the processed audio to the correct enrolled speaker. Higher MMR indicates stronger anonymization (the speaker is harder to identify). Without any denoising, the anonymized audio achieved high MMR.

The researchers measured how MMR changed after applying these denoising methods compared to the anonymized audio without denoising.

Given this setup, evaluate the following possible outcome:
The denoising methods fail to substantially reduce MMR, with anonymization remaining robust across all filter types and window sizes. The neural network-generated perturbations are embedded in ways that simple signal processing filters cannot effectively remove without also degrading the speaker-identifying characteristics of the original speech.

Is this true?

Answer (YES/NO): YES